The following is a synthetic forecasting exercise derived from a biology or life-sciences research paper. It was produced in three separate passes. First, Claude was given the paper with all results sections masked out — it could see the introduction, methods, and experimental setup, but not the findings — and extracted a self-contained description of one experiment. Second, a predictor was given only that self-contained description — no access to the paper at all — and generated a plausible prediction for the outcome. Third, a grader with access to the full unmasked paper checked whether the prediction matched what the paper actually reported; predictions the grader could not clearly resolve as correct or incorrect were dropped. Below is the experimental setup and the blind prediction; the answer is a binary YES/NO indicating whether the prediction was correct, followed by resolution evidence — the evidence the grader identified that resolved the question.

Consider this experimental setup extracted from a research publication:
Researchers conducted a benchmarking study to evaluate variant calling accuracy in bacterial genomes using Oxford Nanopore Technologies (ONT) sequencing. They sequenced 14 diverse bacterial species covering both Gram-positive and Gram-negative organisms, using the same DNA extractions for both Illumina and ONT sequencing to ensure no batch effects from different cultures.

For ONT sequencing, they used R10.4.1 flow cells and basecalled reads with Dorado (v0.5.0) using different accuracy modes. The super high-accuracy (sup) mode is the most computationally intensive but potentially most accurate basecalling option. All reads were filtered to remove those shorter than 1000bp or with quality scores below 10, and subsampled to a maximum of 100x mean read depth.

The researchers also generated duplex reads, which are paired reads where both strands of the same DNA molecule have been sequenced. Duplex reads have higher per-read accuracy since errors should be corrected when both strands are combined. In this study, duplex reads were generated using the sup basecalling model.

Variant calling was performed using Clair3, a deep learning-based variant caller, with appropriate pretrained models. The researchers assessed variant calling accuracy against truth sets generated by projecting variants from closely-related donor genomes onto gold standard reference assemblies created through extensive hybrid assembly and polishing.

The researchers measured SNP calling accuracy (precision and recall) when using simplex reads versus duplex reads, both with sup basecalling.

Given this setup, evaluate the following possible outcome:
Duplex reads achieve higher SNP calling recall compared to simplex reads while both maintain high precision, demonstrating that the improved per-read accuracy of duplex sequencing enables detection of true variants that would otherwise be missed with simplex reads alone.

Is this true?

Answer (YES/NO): NO